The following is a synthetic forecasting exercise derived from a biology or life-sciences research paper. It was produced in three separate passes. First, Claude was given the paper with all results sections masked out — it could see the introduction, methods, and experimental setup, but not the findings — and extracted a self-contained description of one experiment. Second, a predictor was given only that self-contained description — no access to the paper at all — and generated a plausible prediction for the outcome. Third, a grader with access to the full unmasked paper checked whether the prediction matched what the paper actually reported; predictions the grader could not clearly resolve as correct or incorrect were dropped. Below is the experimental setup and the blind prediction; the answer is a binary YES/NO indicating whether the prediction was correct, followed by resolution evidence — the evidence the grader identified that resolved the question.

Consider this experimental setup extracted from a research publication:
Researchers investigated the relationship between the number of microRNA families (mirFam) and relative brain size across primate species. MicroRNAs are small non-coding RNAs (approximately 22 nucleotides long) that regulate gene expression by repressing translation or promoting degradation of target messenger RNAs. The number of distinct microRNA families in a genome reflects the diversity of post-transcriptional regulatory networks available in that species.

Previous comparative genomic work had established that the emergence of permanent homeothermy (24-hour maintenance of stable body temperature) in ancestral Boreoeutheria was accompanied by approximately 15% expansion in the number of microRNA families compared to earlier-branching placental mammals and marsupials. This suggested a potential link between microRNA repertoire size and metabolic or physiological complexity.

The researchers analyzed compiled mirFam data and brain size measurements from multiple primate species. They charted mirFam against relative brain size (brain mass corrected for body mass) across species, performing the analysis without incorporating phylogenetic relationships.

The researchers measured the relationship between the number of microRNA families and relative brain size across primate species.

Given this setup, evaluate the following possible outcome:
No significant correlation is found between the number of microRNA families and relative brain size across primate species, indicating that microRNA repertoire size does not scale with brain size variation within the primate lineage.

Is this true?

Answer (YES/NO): NO